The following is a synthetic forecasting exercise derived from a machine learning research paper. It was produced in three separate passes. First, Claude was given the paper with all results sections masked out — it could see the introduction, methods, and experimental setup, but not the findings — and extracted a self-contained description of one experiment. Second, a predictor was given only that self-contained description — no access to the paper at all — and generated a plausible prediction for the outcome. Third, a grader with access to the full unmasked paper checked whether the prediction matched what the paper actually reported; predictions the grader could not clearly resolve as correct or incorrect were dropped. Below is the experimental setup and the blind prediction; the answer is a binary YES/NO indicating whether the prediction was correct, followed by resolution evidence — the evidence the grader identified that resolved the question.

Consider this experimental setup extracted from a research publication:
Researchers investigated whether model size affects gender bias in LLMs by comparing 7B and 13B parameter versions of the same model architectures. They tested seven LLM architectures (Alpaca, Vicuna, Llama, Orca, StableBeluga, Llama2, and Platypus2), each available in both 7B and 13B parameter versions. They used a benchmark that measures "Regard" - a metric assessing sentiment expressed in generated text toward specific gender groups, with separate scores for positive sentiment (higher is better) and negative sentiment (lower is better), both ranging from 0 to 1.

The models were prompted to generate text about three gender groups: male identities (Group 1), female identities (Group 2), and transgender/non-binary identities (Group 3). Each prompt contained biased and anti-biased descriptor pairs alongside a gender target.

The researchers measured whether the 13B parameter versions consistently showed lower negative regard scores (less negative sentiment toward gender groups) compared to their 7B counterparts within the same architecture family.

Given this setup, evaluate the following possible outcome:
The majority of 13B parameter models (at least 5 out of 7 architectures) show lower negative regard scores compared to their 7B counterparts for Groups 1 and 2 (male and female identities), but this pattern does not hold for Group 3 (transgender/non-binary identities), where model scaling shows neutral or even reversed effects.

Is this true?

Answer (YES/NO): NO